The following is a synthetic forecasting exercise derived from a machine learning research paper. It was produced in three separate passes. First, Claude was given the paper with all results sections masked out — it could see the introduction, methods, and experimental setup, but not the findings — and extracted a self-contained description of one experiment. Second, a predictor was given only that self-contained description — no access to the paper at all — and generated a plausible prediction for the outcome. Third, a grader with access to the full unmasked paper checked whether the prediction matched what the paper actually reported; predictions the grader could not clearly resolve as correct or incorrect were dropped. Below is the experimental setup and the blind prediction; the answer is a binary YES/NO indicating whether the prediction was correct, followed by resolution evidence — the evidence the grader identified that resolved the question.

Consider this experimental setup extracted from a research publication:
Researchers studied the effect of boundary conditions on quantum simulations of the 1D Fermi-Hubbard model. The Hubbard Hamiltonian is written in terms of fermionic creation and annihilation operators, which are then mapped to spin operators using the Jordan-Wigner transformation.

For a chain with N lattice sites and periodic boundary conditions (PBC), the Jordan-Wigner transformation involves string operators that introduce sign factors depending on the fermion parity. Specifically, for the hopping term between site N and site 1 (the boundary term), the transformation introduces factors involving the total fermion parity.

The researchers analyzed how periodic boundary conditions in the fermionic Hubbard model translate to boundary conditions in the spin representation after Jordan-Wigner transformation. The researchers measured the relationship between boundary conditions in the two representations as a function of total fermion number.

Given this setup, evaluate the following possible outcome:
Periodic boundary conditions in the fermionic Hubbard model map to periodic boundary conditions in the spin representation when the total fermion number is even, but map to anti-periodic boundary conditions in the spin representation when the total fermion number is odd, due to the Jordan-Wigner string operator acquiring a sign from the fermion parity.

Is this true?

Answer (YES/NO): NO